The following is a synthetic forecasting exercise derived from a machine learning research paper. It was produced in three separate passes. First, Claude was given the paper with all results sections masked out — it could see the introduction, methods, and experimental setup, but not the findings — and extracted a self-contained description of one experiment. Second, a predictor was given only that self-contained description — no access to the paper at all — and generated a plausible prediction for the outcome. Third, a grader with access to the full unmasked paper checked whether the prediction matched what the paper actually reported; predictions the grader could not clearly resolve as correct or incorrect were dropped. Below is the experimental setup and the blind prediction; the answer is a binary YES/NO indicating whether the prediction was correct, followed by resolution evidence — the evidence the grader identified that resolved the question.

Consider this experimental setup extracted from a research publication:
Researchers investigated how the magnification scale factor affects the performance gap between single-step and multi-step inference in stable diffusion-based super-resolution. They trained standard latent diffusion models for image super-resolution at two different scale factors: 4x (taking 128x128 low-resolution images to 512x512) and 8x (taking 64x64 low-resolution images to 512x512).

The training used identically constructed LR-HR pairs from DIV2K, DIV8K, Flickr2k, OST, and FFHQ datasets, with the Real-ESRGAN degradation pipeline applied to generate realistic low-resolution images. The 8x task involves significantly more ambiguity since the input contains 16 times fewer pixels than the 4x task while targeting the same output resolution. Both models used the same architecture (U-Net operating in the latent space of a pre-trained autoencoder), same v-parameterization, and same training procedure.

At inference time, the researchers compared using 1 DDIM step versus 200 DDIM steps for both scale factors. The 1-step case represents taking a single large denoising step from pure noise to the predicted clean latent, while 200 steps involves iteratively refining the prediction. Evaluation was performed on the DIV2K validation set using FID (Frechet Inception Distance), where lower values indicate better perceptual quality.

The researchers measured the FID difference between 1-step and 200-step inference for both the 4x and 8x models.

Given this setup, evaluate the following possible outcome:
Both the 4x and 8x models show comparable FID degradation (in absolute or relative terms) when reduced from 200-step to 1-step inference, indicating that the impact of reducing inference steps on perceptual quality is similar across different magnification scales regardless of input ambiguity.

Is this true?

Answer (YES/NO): NO